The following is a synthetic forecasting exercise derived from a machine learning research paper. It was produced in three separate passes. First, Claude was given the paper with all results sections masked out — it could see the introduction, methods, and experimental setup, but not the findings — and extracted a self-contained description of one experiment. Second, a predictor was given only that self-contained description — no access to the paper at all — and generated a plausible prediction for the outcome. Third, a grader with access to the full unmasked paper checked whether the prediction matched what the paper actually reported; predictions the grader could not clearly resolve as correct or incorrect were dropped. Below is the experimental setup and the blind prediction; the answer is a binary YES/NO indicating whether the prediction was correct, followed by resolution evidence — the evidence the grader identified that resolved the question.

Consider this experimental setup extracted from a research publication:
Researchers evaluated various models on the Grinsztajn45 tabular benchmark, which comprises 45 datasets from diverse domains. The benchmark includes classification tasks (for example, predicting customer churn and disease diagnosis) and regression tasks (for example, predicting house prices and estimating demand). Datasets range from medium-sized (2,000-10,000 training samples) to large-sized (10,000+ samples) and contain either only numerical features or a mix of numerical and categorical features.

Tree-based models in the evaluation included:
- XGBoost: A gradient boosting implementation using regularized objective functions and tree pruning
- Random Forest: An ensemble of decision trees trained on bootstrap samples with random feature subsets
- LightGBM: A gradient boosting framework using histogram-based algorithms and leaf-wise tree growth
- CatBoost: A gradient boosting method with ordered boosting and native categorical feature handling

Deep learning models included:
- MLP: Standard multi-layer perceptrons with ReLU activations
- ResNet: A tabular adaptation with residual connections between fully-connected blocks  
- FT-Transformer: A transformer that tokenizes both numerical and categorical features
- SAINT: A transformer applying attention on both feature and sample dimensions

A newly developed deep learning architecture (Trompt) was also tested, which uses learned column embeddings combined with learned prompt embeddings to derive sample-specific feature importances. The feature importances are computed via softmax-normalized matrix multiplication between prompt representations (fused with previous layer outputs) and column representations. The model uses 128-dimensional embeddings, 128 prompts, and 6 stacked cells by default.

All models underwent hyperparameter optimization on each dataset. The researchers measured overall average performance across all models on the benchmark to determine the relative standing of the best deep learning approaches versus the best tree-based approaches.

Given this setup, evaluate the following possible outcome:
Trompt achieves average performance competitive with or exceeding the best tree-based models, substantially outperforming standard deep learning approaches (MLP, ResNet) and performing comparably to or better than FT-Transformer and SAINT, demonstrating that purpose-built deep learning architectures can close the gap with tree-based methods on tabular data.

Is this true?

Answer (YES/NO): YES